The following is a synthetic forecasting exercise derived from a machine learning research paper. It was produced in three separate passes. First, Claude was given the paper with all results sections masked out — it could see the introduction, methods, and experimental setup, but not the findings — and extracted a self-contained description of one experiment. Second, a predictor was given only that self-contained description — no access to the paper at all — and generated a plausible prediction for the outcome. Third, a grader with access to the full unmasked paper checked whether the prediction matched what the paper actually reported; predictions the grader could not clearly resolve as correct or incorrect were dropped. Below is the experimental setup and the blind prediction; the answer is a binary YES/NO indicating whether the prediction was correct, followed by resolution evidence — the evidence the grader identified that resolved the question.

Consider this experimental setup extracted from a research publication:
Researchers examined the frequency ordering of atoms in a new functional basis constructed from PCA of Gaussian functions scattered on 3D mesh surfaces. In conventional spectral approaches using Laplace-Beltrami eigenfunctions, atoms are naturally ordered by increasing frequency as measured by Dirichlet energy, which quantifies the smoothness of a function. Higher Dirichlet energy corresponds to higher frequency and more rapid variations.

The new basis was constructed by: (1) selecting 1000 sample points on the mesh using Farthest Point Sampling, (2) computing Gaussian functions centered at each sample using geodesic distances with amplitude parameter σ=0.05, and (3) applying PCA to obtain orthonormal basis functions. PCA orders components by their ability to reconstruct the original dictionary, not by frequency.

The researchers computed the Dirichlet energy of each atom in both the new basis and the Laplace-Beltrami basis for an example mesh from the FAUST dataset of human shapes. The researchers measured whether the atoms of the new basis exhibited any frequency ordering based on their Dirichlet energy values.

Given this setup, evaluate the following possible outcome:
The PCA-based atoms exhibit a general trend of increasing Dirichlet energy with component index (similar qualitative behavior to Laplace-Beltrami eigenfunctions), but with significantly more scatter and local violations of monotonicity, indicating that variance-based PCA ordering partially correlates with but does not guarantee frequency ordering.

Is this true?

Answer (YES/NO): YES